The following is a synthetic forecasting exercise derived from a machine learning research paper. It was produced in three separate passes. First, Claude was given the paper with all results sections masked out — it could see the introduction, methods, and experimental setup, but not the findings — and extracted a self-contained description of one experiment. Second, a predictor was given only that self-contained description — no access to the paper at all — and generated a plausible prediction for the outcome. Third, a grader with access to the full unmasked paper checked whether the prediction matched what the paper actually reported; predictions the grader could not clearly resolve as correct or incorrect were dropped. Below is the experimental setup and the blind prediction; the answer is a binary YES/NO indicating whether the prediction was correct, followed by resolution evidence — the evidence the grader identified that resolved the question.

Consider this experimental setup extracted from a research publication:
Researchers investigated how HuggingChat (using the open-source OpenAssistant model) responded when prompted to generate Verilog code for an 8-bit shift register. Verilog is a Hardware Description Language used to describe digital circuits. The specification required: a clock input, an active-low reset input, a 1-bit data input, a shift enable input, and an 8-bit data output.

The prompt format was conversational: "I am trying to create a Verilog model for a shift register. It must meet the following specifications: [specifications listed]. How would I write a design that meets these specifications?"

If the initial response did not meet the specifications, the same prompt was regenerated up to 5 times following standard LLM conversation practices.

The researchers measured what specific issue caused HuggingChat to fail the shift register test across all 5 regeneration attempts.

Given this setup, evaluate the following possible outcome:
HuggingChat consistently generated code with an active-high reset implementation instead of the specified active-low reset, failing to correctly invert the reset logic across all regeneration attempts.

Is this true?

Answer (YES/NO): NO